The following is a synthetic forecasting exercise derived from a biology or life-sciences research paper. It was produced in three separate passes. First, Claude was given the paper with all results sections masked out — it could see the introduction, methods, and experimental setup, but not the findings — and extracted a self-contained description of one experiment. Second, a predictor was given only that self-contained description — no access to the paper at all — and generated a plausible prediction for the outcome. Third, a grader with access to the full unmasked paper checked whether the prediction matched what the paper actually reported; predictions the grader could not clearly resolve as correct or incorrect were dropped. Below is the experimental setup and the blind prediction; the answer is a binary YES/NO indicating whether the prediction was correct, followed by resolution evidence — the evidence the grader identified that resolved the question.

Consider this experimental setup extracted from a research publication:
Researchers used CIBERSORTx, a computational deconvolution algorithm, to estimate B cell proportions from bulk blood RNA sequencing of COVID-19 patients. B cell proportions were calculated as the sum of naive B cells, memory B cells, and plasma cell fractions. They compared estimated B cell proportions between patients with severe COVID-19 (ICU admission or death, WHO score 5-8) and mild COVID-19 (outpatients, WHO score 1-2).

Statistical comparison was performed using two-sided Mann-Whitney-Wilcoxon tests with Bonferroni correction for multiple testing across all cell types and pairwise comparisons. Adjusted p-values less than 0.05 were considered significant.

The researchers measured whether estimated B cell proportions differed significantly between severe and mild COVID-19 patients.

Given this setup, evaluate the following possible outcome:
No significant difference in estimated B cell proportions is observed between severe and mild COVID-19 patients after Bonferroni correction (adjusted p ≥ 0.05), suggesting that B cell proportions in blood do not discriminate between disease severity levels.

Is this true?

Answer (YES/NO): YES